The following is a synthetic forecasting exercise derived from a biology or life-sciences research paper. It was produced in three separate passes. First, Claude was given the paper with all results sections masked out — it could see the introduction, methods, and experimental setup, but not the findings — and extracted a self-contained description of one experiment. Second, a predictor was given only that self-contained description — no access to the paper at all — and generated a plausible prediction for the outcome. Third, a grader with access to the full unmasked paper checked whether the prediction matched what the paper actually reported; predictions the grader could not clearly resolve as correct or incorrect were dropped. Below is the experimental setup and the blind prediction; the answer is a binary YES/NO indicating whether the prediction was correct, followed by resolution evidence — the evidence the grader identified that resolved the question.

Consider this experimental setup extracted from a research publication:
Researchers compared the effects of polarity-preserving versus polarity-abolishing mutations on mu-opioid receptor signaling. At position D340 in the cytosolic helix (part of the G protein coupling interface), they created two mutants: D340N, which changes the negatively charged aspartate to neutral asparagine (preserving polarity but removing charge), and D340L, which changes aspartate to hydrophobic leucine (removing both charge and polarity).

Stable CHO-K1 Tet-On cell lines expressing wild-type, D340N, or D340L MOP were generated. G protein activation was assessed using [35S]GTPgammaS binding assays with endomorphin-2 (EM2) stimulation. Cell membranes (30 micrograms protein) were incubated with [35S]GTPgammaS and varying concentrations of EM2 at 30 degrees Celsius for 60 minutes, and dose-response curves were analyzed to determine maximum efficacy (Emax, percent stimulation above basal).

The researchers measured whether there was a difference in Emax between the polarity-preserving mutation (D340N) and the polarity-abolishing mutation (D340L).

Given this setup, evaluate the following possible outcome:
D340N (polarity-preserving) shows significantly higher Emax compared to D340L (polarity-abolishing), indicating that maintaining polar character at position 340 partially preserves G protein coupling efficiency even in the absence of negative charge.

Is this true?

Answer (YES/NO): YES